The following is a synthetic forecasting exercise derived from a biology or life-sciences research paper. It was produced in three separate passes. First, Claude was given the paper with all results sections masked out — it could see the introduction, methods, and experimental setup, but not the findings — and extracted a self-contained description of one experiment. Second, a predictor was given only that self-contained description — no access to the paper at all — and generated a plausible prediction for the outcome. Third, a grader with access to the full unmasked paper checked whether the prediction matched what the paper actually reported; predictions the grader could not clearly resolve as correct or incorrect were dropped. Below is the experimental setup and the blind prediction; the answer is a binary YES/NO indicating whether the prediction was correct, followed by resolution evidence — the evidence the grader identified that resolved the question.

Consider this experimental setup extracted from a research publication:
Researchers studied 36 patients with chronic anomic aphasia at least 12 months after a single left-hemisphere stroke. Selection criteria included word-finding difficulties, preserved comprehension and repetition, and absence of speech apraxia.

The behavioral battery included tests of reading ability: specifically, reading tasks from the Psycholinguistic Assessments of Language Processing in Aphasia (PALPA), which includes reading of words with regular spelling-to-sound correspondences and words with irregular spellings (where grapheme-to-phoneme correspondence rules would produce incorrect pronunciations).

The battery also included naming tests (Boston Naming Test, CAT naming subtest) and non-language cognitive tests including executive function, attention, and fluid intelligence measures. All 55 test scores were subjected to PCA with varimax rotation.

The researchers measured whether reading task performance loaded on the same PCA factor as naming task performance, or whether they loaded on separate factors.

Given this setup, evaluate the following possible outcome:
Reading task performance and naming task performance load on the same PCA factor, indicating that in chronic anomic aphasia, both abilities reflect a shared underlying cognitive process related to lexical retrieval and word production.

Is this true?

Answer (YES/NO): YES